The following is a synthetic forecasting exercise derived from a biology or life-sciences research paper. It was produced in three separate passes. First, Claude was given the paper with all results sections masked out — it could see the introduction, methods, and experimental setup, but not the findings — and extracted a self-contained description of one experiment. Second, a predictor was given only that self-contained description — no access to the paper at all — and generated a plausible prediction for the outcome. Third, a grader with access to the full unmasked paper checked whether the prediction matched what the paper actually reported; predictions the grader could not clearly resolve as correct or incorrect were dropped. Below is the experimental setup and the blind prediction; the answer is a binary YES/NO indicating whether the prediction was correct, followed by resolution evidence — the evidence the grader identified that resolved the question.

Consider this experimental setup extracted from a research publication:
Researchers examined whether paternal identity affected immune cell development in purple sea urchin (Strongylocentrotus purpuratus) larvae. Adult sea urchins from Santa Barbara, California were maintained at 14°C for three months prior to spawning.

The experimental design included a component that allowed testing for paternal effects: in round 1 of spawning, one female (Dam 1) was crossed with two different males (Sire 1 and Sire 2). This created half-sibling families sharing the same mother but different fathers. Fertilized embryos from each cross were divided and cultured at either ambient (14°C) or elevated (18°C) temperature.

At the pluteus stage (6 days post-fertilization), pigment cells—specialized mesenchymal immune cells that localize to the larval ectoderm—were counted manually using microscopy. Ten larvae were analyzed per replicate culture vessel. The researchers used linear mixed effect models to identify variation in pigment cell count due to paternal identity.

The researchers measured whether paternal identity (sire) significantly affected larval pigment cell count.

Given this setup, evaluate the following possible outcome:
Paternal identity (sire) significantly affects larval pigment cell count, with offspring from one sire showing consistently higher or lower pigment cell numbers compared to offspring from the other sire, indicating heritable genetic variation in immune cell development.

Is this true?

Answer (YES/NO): NO